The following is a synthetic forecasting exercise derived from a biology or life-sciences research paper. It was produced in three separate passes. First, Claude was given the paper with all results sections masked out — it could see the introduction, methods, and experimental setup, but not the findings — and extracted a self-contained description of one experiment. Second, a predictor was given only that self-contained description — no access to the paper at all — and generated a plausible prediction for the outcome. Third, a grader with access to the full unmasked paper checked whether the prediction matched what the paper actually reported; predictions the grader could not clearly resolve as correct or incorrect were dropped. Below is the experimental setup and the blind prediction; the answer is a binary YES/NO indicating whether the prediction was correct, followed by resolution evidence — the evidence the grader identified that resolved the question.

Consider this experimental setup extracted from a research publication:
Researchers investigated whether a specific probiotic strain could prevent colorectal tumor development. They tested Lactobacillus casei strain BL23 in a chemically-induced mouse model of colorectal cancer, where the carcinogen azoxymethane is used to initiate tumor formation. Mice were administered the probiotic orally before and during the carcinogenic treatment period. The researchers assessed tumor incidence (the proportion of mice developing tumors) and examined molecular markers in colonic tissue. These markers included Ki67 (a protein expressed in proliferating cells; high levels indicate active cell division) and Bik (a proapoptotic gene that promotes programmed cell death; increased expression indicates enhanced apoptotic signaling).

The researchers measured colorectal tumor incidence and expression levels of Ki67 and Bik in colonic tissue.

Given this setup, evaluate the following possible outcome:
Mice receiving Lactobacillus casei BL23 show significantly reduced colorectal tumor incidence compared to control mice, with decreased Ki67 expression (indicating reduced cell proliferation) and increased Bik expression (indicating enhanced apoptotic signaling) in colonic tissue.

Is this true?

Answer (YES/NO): YES